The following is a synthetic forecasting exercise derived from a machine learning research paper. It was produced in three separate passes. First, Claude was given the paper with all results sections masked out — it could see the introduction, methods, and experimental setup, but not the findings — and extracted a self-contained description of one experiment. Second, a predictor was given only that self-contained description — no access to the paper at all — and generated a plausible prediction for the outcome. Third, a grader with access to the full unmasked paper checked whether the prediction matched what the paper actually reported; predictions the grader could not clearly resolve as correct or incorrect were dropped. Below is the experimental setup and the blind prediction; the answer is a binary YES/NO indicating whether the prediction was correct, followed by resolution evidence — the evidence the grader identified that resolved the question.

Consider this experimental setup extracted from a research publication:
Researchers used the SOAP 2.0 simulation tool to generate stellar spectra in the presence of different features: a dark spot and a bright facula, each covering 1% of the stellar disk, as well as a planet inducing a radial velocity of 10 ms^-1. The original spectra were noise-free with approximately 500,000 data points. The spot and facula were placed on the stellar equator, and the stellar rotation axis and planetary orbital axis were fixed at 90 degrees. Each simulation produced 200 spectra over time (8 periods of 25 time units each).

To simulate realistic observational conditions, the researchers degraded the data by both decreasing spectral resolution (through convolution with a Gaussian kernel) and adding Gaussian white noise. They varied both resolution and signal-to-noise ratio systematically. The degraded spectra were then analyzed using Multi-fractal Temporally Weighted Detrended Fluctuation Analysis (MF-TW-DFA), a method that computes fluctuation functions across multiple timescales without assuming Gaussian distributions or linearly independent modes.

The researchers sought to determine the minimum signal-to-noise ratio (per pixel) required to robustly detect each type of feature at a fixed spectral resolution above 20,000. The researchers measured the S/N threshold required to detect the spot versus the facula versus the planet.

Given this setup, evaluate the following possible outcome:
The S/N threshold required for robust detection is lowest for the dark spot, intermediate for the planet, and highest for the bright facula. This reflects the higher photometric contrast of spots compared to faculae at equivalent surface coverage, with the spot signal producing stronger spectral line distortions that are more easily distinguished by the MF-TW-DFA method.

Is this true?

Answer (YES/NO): NO